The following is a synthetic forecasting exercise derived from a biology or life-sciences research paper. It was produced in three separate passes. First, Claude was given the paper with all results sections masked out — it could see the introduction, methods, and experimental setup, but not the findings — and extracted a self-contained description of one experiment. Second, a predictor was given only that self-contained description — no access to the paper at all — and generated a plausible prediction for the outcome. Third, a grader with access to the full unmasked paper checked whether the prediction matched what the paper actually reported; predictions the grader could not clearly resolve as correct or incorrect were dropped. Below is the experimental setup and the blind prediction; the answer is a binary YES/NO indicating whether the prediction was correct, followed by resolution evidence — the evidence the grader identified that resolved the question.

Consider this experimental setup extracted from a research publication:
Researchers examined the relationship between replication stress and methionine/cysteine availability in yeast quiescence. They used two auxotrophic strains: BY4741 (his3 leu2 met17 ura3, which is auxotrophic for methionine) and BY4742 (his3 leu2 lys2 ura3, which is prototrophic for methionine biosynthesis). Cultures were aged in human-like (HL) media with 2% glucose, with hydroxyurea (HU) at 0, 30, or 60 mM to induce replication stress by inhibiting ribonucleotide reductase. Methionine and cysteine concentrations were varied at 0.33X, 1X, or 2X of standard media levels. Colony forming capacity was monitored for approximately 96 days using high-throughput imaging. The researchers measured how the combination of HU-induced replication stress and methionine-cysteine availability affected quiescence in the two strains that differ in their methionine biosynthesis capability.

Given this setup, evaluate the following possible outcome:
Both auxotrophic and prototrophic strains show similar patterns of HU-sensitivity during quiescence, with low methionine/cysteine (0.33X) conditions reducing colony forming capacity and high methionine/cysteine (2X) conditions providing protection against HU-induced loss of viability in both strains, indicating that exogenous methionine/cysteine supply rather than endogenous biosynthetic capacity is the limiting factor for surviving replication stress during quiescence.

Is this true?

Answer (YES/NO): NO